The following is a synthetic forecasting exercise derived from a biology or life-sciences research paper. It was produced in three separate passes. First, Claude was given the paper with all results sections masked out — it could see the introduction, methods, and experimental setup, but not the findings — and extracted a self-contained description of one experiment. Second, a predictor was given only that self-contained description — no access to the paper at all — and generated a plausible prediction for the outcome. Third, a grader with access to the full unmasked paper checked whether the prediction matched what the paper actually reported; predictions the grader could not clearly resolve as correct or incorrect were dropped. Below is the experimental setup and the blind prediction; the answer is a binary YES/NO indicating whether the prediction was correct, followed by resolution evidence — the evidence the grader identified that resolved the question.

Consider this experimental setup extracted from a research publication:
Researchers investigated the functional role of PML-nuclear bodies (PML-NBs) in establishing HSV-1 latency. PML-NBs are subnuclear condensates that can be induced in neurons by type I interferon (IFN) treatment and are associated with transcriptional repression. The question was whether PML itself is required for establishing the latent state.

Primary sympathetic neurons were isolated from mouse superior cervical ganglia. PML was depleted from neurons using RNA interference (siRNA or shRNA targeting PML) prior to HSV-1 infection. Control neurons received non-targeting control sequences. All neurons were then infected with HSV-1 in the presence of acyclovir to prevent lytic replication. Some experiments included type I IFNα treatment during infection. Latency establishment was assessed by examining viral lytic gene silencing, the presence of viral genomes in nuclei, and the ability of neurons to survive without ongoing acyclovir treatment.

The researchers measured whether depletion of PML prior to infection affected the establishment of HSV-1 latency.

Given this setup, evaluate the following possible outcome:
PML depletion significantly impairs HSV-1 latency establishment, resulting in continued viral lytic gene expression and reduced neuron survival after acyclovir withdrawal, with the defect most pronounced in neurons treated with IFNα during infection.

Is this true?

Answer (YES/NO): NO